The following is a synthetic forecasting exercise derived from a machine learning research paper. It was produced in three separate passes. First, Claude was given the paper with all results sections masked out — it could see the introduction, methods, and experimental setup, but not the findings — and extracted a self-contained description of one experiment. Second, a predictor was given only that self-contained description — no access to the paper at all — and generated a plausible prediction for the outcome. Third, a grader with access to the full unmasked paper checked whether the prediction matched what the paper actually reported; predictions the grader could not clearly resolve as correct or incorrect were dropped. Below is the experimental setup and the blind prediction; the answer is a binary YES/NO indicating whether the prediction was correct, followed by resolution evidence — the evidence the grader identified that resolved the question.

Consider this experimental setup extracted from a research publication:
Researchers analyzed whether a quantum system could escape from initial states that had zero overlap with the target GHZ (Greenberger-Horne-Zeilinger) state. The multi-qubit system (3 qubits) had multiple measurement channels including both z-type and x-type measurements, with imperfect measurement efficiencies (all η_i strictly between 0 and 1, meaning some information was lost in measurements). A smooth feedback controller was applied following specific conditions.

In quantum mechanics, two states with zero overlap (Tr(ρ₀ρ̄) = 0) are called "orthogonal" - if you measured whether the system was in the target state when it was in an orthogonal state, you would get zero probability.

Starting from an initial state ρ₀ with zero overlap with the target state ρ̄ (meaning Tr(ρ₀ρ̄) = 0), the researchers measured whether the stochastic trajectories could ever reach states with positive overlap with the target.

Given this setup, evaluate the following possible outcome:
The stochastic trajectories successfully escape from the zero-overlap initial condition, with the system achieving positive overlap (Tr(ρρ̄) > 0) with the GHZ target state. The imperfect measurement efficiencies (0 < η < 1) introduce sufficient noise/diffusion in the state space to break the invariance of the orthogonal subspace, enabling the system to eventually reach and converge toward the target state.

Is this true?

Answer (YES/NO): YES